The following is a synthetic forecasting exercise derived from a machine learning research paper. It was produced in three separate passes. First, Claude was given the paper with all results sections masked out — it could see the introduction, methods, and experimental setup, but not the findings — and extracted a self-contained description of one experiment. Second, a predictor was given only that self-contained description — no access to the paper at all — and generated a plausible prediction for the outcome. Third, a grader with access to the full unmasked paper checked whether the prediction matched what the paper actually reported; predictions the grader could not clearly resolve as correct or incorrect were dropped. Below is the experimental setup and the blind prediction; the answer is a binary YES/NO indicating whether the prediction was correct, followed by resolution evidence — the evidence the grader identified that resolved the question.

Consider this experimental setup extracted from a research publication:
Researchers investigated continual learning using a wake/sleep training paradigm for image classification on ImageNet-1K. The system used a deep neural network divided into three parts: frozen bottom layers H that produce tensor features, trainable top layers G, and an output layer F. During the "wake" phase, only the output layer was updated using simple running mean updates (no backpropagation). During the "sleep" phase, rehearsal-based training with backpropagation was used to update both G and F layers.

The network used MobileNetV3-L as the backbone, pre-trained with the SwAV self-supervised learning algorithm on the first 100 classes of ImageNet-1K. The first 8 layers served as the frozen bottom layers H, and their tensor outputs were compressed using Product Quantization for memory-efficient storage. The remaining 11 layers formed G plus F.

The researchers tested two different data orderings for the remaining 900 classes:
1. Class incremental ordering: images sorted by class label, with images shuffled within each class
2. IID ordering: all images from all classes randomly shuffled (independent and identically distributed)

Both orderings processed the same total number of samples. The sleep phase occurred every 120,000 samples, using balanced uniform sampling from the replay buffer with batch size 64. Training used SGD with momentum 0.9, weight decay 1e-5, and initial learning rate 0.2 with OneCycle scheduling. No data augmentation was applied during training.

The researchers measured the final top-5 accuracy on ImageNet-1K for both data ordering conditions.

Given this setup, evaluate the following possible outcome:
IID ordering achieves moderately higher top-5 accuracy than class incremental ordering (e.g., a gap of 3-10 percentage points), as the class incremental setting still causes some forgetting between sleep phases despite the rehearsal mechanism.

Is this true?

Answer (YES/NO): NO